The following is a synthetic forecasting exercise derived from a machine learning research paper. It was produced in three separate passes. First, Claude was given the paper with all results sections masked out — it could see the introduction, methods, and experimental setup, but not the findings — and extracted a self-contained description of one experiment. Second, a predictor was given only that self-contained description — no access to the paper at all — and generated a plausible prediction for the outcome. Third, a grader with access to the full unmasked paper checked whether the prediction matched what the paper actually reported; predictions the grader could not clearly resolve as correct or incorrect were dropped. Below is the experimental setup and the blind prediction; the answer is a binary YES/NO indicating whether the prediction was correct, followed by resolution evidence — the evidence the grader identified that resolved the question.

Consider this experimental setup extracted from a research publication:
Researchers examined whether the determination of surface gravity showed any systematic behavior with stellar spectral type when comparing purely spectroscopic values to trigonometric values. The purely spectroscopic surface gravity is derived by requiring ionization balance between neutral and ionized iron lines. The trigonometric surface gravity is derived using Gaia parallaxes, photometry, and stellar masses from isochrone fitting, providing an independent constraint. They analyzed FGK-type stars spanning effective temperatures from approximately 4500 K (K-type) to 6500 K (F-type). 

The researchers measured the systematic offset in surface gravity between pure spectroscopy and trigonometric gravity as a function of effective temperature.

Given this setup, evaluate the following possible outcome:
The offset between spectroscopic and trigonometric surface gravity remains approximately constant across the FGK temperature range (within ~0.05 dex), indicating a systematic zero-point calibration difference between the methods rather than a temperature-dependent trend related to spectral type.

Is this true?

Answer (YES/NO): NO